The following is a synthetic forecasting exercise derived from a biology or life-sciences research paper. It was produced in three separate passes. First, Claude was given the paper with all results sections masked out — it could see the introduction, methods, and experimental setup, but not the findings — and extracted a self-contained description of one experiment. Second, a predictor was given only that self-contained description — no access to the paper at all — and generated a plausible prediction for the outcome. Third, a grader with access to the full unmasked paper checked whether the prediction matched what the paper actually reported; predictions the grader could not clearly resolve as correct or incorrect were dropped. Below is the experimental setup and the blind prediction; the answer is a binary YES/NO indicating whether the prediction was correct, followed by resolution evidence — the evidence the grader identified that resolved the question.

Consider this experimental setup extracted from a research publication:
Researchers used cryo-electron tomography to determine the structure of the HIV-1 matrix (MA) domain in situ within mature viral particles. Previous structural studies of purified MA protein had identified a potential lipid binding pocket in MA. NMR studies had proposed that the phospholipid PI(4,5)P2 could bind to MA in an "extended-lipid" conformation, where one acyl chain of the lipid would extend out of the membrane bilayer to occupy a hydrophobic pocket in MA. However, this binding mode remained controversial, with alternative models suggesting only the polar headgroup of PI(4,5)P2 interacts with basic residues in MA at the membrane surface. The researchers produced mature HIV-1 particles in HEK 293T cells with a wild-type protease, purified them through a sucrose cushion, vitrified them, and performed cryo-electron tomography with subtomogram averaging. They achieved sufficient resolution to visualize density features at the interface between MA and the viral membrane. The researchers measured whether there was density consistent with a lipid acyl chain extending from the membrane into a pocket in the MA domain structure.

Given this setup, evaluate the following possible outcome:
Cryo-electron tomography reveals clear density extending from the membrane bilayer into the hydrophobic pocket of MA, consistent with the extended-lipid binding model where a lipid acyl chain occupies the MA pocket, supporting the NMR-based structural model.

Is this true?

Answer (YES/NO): YES